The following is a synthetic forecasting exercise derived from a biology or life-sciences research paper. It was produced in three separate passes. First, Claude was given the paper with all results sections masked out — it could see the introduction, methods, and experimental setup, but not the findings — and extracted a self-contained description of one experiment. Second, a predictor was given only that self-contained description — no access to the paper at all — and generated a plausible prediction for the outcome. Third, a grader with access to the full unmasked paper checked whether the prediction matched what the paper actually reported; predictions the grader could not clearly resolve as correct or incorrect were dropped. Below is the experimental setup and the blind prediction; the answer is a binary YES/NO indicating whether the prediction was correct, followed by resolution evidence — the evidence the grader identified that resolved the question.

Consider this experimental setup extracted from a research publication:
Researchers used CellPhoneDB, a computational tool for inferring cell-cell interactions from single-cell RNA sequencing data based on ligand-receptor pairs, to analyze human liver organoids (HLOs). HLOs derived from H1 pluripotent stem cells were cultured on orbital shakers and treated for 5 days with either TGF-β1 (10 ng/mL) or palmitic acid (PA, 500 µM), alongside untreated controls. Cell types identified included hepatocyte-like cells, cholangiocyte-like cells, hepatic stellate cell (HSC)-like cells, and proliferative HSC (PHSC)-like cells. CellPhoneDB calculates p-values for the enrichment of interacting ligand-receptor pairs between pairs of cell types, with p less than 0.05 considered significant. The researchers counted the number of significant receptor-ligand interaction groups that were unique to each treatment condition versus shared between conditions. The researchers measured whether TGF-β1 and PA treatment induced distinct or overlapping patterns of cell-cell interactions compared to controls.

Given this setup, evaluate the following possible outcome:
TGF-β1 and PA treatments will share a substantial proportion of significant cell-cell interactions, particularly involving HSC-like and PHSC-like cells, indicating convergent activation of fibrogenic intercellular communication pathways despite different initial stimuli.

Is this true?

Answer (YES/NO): NO